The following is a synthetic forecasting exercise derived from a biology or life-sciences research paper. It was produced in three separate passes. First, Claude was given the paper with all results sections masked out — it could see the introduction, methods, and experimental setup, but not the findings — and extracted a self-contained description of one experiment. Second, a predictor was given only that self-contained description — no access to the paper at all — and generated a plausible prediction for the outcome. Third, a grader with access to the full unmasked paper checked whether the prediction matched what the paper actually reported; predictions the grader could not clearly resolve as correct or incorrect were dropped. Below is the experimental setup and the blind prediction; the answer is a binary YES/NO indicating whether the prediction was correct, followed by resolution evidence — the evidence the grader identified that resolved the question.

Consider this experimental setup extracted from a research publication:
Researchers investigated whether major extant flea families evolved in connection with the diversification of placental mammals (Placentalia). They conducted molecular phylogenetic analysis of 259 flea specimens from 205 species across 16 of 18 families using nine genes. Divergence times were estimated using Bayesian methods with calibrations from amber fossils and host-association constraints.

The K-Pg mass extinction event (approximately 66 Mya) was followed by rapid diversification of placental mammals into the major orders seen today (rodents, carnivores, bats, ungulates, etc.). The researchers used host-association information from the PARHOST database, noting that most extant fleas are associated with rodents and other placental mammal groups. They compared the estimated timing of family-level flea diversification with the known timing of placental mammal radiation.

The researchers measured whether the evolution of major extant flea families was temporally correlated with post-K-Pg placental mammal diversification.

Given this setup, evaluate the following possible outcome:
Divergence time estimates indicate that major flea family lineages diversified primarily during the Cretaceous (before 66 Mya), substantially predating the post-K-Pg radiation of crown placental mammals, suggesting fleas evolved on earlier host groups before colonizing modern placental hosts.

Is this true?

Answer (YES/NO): NO